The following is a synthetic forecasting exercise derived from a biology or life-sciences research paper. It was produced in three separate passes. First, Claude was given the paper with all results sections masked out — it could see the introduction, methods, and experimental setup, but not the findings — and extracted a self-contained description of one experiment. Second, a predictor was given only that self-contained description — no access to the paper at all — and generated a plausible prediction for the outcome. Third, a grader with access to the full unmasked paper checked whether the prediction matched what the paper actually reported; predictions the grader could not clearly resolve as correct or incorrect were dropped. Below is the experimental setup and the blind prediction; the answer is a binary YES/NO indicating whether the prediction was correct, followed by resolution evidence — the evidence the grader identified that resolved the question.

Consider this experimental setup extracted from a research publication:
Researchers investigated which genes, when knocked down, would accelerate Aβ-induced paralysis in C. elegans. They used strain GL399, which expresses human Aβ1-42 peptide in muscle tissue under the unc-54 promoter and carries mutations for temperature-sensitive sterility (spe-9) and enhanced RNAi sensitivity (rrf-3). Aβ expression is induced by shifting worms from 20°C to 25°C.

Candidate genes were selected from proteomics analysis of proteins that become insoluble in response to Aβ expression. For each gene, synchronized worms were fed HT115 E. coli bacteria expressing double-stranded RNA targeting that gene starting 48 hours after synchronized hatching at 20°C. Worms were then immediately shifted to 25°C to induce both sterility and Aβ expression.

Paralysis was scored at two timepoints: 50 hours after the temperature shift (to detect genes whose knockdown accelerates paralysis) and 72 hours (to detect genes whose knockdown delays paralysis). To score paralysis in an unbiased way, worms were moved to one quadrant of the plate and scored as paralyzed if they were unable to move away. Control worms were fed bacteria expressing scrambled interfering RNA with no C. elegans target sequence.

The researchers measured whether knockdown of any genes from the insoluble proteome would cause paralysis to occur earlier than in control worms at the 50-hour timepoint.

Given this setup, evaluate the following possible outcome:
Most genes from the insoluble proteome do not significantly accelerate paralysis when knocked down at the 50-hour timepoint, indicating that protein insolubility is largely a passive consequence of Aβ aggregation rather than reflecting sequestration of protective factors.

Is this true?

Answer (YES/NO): NO